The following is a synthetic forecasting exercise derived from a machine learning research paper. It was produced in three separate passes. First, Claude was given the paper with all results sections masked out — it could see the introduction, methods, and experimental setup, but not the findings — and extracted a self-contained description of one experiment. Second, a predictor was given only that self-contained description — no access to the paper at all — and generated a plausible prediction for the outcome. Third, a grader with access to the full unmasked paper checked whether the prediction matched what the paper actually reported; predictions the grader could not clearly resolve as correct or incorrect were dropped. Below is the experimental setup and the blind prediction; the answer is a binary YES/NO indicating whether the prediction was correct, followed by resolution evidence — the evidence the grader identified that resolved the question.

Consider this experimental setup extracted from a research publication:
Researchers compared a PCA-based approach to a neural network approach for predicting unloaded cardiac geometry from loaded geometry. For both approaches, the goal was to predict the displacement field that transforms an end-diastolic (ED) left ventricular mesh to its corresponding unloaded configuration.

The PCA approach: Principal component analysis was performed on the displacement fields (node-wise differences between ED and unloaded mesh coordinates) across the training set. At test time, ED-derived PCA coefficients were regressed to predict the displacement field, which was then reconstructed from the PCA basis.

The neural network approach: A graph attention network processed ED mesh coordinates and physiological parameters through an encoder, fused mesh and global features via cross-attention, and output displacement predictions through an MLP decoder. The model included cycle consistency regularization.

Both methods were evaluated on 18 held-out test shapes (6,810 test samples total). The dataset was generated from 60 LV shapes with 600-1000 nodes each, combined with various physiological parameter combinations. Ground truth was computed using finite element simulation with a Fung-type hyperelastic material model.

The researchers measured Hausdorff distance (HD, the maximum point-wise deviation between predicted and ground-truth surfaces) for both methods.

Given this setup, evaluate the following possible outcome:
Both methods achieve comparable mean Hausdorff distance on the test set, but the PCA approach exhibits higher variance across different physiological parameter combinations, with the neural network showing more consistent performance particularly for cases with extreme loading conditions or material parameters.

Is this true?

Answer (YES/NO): NO